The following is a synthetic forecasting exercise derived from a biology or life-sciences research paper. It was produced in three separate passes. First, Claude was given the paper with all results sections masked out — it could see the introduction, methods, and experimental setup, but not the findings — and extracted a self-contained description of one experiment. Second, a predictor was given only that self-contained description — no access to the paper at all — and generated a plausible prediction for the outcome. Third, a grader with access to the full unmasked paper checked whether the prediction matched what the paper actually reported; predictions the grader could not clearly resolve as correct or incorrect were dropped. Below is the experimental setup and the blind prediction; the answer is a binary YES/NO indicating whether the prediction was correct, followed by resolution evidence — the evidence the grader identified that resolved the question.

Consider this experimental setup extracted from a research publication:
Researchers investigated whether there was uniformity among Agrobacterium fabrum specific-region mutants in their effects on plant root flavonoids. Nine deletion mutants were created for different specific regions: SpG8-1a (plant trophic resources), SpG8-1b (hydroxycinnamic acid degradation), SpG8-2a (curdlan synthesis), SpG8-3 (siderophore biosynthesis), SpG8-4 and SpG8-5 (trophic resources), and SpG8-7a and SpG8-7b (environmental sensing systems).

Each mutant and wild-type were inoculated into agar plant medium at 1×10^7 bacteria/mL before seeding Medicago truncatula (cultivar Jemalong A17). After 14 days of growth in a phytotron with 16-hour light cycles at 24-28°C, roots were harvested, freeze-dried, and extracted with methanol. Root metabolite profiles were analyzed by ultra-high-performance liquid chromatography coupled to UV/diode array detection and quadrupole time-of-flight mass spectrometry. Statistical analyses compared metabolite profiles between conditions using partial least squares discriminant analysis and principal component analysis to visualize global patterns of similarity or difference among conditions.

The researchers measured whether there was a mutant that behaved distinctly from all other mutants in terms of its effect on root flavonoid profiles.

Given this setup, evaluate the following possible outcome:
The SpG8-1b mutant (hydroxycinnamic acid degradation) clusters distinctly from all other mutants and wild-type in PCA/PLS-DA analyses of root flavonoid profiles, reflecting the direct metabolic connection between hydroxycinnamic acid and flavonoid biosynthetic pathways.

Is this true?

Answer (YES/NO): NO